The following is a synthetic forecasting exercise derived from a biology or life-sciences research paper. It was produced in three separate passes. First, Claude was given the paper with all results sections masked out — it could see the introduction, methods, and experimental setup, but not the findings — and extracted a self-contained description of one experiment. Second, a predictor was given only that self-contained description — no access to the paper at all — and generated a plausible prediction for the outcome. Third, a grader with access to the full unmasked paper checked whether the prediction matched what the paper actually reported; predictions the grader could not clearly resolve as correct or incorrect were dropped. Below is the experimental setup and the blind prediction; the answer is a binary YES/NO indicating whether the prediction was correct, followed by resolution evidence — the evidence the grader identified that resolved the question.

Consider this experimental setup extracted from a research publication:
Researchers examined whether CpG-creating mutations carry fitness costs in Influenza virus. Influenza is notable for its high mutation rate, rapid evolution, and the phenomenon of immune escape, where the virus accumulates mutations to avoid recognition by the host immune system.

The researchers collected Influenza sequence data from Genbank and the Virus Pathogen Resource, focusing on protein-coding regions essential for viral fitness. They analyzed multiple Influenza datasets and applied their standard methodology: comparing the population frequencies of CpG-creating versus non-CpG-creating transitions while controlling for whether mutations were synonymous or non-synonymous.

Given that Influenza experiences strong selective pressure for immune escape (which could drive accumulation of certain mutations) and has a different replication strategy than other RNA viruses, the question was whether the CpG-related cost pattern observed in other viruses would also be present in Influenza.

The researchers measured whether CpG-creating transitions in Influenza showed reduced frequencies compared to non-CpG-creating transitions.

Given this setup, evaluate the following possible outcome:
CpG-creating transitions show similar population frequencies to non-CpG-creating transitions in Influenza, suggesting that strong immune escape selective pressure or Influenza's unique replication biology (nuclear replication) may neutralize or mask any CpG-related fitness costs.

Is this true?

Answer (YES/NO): NO